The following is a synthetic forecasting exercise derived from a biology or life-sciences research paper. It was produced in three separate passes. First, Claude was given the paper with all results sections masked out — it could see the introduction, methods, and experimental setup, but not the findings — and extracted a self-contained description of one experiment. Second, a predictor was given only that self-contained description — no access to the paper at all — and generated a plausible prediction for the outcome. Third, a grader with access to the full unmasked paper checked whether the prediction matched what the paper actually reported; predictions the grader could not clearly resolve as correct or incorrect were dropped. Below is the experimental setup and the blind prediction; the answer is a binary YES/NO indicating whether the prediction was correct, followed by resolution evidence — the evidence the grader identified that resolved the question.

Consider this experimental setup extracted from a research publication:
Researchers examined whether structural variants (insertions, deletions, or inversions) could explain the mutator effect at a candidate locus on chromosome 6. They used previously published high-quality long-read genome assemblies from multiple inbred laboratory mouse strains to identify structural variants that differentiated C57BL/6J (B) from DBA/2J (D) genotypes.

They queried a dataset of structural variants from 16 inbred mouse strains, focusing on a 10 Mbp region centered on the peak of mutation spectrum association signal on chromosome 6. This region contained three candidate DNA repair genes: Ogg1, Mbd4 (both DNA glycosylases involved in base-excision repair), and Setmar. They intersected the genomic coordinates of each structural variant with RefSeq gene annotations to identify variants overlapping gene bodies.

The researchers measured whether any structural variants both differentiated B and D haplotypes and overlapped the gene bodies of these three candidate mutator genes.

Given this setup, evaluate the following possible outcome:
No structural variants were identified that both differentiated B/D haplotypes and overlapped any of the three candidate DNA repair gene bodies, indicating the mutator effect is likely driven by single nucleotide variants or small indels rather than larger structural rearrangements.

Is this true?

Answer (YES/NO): NO